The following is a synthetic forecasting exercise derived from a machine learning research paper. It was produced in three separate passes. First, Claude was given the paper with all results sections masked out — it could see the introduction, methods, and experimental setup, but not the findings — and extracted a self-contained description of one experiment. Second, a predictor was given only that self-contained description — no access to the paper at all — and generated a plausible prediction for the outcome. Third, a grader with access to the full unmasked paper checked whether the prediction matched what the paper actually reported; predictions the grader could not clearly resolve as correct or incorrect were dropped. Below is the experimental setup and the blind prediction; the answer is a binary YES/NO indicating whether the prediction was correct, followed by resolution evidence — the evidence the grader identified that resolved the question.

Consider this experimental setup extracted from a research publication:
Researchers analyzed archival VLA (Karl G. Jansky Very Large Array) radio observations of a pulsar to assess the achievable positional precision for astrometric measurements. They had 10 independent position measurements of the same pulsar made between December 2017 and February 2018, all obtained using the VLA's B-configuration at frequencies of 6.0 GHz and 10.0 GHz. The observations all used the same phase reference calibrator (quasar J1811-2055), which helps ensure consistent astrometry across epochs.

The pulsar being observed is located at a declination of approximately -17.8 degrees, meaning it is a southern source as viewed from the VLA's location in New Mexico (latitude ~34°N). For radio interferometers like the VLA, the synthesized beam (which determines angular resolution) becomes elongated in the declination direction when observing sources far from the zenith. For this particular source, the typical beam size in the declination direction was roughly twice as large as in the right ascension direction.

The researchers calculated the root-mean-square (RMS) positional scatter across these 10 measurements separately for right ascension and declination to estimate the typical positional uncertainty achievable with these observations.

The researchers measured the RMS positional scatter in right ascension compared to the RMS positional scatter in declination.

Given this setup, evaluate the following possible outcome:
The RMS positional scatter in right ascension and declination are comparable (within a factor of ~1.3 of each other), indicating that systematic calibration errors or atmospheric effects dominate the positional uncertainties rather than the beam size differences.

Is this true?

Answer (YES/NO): NO